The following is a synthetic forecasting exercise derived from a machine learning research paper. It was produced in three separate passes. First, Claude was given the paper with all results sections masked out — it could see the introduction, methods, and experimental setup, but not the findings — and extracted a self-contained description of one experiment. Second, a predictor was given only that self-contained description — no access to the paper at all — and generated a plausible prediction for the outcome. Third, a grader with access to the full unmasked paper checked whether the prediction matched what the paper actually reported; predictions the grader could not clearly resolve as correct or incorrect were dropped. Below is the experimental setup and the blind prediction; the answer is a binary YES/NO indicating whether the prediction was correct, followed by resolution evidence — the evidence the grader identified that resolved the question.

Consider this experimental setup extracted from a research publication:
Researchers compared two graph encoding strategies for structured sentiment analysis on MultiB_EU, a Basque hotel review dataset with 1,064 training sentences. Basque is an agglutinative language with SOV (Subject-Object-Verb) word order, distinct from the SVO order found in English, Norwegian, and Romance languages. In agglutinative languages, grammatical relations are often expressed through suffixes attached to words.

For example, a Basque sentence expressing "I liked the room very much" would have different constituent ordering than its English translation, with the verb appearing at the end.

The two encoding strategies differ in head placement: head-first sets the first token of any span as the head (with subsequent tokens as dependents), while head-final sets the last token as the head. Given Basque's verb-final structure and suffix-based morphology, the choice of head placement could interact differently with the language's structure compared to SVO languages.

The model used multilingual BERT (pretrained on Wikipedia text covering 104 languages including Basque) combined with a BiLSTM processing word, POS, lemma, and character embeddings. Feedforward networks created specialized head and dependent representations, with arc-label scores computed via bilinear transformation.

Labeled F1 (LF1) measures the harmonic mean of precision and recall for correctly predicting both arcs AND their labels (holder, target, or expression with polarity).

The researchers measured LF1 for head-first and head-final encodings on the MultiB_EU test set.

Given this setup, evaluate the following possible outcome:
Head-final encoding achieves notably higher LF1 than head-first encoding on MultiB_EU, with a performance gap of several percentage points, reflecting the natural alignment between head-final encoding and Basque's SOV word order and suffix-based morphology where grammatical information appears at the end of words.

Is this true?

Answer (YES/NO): NO